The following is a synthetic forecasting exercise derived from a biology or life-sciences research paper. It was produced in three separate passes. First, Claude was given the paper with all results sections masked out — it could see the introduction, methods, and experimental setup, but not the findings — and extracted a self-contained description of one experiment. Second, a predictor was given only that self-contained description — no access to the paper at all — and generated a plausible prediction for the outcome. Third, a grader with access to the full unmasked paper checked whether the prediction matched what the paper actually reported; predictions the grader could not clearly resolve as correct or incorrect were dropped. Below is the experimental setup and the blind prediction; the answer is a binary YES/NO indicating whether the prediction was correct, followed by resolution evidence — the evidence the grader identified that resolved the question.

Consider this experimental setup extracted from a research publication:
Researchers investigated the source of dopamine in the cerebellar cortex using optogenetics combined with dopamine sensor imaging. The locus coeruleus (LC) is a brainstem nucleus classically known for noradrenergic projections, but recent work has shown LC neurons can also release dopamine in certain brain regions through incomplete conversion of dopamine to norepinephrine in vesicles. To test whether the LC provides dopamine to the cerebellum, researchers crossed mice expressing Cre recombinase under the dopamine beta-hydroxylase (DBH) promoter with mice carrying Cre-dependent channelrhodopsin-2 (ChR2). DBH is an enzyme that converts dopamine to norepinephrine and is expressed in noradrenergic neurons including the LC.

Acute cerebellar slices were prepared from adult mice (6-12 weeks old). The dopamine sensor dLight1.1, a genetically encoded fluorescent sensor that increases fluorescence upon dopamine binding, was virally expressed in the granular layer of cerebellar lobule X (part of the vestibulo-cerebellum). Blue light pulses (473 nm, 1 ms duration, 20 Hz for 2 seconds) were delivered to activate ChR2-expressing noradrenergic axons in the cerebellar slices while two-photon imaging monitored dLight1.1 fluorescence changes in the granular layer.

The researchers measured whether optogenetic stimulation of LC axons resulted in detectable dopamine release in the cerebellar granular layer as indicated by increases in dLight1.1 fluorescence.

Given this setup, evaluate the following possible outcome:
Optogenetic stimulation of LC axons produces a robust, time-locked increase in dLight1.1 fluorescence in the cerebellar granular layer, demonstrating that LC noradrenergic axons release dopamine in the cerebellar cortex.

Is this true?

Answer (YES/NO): NO